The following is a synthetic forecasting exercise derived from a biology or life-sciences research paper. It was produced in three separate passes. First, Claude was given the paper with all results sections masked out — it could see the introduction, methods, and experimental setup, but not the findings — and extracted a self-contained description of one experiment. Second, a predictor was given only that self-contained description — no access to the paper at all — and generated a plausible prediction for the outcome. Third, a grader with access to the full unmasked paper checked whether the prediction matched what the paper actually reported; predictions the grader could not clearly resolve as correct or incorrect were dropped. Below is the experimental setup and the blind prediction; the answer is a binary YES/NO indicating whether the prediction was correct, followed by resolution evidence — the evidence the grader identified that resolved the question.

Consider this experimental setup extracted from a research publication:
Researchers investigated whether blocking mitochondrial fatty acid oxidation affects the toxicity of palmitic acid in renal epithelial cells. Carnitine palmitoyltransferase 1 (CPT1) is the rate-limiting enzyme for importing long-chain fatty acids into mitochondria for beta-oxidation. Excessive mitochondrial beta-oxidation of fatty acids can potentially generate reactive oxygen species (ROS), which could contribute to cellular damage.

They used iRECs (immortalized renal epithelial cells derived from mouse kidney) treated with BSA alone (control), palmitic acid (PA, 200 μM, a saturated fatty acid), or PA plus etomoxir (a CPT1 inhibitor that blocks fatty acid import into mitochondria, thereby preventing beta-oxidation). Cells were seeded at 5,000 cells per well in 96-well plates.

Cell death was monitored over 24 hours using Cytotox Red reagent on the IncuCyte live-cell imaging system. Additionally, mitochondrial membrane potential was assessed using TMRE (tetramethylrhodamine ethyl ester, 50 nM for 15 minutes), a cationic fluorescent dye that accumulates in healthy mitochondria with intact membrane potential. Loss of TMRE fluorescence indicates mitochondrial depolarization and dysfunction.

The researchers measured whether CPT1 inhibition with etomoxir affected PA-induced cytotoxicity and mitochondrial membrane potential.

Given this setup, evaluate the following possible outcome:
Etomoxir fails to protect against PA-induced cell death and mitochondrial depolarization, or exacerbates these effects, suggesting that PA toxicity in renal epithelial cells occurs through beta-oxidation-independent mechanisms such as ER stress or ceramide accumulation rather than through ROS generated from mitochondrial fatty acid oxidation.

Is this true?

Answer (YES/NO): YES